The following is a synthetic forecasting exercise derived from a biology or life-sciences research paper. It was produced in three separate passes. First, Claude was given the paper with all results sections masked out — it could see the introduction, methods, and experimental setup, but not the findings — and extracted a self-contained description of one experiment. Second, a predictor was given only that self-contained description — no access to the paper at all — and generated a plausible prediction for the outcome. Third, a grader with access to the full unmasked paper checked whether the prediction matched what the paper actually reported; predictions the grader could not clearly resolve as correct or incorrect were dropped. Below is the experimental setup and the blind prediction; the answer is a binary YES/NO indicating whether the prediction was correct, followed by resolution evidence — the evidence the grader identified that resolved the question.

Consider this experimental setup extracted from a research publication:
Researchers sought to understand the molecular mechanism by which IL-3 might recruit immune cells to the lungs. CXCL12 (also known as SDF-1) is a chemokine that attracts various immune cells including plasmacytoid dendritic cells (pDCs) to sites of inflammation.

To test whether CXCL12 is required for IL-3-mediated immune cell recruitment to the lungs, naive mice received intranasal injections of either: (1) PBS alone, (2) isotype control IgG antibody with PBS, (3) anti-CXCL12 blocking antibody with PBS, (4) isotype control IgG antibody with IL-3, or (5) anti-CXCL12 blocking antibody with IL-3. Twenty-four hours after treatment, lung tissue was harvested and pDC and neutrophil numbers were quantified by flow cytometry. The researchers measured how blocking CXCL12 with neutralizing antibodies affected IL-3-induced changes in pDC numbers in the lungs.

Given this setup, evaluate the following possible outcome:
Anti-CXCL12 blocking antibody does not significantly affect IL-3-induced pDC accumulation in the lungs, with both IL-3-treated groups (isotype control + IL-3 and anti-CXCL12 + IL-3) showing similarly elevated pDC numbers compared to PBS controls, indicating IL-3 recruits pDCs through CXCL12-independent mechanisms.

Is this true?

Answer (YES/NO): NO